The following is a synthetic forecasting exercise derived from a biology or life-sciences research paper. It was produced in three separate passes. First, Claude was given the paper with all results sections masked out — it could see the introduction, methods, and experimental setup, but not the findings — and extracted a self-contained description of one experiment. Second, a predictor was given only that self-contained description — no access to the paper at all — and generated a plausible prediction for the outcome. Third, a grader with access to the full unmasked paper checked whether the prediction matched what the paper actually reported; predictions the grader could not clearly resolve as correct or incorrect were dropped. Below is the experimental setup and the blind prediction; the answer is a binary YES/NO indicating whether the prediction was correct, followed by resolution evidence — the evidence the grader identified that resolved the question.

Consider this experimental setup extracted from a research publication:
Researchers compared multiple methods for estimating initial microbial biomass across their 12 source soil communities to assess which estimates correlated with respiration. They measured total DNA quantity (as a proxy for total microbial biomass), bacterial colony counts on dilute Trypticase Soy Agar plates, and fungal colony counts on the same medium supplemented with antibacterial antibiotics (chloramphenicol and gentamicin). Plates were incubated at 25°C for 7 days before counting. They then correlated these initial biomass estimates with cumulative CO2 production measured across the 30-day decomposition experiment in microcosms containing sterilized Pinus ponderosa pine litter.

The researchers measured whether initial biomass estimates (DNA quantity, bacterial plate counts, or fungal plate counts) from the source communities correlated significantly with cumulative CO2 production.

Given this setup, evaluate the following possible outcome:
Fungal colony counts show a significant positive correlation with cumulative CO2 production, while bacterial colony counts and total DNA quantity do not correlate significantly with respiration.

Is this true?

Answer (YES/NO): NO